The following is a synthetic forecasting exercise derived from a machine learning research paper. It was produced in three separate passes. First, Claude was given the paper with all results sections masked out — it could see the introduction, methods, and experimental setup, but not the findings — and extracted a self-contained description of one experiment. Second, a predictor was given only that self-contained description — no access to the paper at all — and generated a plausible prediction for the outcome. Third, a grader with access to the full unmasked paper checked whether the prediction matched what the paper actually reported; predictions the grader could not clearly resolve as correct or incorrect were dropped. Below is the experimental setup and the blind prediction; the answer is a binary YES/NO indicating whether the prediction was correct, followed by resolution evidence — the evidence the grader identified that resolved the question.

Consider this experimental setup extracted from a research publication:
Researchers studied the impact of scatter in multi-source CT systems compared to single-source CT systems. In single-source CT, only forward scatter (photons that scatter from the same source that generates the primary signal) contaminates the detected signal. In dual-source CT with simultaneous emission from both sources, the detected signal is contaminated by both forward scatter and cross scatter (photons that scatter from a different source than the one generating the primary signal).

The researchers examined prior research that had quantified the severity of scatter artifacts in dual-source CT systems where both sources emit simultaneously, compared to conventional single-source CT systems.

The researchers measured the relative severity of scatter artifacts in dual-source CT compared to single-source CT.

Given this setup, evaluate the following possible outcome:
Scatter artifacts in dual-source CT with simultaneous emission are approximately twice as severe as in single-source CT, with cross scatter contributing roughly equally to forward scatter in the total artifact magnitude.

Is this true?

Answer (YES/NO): YES